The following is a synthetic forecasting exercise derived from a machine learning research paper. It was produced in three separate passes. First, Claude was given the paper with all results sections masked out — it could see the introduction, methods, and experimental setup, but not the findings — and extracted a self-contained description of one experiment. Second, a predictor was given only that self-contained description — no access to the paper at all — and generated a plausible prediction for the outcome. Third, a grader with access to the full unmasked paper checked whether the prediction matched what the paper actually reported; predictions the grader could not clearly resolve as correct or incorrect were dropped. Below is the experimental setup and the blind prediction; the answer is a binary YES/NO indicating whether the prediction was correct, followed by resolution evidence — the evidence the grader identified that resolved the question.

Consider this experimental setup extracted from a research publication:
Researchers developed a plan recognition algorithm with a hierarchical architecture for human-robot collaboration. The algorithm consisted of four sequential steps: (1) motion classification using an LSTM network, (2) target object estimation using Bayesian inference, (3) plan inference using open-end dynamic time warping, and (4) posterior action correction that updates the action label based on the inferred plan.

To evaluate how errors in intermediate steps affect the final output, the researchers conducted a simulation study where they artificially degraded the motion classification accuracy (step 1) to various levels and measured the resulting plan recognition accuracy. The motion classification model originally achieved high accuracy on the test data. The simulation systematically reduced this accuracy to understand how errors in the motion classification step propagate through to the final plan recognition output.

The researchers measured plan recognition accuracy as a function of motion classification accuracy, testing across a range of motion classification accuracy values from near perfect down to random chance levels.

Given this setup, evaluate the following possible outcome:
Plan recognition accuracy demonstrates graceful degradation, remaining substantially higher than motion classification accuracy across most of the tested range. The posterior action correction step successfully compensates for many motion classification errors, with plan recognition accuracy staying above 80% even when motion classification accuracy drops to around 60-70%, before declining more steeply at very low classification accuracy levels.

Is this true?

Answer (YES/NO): NO